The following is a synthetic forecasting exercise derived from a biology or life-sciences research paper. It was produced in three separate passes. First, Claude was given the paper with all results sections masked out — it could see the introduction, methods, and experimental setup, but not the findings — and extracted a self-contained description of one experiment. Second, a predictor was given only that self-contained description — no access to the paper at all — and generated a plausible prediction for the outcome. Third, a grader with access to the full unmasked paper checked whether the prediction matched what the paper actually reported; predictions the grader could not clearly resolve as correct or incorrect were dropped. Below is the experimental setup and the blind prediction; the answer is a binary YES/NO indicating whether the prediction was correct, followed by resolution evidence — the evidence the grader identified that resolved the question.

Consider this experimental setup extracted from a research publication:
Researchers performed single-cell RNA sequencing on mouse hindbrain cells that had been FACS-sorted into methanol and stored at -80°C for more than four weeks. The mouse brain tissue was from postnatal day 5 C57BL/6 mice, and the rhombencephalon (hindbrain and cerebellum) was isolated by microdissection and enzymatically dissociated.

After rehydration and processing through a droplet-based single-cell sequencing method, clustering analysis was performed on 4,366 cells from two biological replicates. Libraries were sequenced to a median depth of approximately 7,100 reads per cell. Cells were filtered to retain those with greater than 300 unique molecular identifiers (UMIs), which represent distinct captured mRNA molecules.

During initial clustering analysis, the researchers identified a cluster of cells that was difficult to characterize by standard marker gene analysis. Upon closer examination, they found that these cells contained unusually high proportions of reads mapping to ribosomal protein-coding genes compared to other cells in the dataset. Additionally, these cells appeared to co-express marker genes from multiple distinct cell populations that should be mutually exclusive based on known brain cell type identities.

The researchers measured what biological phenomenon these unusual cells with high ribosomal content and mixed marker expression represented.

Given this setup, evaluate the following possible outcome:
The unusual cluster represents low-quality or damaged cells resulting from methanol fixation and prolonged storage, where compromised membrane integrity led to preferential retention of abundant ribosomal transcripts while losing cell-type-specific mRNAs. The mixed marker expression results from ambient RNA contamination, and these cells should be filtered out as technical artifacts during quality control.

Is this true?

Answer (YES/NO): NO